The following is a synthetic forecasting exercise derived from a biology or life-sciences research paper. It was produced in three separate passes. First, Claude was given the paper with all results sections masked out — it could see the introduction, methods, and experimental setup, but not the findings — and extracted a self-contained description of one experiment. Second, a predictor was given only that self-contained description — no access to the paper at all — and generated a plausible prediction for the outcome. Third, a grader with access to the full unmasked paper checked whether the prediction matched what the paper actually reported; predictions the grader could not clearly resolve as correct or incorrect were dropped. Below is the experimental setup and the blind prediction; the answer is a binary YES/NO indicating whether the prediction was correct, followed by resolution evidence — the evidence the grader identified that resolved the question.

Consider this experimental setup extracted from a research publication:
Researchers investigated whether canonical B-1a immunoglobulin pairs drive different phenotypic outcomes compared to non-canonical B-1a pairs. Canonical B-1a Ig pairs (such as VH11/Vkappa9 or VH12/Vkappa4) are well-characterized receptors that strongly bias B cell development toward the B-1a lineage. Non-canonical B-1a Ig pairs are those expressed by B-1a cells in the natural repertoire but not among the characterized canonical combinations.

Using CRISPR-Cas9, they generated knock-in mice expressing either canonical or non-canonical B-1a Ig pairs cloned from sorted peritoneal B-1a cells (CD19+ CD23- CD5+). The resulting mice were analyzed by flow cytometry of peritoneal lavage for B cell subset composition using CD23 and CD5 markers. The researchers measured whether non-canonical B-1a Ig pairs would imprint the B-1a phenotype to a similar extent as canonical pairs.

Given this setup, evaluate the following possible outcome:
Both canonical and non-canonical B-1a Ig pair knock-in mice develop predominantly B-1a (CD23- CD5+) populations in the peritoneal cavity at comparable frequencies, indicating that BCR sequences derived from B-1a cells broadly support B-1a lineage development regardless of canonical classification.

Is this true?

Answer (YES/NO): YES